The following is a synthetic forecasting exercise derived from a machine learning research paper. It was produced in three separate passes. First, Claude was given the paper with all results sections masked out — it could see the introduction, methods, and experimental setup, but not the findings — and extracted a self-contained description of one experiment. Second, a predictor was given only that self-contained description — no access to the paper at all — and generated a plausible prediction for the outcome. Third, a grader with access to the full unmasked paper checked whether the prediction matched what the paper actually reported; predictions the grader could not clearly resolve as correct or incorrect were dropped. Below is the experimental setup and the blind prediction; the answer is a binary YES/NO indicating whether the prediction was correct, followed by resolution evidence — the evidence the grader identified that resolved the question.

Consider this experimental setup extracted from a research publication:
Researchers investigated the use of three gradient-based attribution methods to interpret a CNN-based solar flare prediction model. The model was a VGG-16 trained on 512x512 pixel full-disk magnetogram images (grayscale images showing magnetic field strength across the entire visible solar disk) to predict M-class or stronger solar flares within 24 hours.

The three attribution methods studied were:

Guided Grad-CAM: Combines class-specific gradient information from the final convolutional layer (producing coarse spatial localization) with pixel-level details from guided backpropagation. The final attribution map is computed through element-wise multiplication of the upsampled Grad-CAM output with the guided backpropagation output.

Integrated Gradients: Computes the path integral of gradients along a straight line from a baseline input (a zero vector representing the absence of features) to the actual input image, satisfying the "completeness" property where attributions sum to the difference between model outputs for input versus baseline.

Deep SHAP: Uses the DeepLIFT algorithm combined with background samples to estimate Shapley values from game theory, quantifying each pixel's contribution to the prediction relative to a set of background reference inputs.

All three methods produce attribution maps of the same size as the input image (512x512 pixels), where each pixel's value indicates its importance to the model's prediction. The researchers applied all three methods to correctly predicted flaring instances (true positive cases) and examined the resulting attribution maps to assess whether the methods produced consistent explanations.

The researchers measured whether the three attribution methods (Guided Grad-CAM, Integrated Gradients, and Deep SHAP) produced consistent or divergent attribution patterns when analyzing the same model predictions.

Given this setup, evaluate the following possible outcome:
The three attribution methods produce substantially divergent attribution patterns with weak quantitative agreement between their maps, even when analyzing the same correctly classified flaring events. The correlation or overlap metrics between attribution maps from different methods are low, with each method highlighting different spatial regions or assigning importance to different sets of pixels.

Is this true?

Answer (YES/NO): NO